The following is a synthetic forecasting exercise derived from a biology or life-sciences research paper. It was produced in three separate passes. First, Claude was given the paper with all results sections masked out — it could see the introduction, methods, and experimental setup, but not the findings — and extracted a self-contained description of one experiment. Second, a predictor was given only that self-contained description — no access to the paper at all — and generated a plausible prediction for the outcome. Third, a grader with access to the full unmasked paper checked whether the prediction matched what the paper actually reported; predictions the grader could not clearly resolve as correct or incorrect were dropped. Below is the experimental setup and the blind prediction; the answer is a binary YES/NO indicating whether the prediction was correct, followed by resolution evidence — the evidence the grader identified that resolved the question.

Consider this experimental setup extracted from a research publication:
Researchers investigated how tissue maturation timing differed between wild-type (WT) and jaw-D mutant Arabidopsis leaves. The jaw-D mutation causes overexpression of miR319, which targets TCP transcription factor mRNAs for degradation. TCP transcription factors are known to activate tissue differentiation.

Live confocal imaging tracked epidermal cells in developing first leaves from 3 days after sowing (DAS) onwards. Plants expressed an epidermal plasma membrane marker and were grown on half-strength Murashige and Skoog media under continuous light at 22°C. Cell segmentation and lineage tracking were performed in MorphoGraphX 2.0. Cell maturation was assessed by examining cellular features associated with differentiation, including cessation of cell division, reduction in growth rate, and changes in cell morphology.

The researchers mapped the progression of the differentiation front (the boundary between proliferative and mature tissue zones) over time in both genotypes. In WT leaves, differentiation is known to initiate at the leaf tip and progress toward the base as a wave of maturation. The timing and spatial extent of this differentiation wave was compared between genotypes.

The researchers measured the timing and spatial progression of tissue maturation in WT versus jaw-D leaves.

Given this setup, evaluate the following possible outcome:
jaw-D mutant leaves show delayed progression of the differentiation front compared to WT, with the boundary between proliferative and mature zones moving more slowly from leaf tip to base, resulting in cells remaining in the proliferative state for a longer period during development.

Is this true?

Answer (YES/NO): NO